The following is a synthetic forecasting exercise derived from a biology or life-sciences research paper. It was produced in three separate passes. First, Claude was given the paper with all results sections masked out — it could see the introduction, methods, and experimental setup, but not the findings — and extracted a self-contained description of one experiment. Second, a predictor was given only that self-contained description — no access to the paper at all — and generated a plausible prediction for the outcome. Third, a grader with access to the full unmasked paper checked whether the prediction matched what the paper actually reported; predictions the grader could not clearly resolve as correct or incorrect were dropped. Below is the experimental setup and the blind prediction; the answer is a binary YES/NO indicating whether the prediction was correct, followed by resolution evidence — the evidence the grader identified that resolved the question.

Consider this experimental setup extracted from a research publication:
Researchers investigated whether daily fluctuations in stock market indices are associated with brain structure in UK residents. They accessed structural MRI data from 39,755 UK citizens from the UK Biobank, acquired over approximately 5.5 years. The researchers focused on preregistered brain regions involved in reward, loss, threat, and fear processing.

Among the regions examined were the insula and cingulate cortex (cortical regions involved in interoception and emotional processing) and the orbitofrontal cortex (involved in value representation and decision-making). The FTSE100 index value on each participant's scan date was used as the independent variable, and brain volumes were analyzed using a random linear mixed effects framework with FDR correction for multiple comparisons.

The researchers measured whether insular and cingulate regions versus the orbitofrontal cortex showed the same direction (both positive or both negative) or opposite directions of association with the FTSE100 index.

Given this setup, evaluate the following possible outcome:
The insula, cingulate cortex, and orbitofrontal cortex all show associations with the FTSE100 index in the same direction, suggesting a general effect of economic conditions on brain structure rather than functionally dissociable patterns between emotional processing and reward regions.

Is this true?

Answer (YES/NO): NO